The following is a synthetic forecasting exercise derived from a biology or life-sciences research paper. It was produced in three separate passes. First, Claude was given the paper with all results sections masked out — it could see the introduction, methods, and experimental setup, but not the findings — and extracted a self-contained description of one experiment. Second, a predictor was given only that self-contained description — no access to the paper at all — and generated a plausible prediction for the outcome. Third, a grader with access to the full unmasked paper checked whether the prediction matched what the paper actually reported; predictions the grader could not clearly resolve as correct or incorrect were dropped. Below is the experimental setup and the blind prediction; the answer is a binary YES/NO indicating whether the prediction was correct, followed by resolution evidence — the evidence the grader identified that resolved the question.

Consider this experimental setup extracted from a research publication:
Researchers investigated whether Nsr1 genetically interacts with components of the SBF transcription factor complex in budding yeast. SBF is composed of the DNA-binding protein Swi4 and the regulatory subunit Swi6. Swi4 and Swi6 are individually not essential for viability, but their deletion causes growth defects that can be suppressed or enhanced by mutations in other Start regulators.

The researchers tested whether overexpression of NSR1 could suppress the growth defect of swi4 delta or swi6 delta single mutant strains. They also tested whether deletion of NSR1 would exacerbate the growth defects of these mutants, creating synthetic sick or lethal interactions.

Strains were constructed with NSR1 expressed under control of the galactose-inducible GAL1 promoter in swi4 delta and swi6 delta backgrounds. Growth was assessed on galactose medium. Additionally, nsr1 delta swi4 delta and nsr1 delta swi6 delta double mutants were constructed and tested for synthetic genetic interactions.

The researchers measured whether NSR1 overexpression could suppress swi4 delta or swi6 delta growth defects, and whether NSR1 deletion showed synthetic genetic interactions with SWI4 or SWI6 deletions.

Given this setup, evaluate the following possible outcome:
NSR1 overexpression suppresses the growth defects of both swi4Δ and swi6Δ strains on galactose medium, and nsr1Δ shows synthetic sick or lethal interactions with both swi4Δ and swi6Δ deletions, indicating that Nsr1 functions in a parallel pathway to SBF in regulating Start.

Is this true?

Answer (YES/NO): NO